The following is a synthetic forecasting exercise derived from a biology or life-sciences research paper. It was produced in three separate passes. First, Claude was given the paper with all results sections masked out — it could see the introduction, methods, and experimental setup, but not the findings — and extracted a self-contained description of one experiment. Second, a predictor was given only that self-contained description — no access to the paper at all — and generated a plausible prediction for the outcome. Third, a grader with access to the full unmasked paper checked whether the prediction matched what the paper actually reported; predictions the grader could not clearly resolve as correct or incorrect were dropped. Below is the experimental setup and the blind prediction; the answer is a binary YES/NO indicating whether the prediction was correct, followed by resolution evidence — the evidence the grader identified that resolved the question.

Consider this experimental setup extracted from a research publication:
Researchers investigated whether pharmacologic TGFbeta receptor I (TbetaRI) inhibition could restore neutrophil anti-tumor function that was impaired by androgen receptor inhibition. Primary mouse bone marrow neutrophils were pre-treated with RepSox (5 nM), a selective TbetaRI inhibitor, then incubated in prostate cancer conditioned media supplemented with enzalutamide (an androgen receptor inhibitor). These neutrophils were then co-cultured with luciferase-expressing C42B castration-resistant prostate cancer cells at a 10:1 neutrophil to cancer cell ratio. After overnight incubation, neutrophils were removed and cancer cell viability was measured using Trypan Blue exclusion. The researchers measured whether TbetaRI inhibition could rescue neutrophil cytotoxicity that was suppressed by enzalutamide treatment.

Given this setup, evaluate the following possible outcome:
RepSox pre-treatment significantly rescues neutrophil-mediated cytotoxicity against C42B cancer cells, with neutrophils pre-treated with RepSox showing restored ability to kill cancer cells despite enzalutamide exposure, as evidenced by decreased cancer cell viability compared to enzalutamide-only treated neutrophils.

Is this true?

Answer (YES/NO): YES